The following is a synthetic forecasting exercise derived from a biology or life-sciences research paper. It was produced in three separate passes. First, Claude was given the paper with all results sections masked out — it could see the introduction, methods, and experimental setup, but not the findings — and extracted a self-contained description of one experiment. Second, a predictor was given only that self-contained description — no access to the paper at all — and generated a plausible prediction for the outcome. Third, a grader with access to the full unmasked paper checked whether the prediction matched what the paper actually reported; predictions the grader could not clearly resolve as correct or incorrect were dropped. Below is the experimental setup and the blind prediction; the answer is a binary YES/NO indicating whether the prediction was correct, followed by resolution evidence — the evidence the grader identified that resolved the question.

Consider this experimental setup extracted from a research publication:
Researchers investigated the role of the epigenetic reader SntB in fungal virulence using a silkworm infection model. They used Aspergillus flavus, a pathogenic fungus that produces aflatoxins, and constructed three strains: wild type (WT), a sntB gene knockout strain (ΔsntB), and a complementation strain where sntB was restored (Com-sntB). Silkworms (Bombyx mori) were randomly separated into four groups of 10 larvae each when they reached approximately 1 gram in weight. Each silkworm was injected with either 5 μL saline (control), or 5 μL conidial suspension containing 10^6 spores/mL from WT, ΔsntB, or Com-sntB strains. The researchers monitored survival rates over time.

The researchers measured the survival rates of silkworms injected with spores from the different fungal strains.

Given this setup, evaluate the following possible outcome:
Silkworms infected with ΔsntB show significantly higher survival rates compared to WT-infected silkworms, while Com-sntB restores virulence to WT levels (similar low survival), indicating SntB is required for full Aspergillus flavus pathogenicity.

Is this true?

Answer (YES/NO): YES